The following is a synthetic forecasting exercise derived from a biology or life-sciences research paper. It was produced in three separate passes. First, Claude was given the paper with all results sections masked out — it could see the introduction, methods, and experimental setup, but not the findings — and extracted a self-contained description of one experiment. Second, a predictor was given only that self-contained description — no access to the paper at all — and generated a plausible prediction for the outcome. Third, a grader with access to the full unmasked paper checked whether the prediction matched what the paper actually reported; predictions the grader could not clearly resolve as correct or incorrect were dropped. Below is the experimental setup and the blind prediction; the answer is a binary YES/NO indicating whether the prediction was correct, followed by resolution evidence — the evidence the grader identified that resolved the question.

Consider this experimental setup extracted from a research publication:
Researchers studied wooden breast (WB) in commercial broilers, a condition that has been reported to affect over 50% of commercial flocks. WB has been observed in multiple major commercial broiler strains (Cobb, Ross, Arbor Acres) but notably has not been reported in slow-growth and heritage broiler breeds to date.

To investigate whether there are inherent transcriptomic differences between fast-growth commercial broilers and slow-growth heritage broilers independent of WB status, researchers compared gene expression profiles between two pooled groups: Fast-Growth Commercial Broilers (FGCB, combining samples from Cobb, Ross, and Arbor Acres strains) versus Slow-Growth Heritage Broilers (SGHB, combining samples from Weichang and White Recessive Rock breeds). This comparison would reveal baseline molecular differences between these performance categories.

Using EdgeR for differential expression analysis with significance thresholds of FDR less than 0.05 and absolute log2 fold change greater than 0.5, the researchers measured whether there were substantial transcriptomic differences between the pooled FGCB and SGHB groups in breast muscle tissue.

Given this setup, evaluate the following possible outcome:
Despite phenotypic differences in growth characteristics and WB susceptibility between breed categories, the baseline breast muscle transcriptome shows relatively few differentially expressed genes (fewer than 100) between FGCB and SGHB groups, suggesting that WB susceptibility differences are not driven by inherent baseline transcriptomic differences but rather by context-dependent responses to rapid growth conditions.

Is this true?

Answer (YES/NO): NO